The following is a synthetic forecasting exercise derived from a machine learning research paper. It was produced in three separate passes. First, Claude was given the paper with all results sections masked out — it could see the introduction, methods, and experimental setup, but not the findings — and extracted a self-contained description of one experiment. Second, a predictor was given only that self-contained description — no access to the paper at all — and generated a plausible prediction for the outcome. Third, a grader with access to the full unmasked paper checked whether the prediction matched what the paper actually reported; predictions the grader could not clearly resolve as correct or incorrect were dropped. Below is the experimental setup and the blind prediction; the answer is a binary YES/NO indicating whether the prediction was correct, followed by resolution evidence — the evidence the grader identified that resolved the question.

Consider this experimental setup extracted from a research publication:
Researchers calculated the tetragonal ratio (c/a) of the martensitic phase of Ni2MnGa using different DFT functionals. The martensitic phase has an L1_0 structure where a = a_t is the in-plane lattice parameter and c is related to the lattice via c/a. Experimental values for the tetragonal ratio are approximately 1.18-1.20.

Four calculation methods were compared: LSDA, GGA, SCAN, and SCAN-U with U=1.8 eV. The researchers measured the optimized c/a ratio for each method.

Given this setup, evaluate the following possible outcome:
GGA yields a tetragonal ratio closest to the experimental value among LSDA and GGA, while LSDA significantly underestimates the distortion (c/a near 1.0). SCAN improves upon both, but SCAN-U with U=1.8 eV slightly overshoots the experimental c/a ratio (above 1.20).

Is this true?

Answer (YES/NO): NO